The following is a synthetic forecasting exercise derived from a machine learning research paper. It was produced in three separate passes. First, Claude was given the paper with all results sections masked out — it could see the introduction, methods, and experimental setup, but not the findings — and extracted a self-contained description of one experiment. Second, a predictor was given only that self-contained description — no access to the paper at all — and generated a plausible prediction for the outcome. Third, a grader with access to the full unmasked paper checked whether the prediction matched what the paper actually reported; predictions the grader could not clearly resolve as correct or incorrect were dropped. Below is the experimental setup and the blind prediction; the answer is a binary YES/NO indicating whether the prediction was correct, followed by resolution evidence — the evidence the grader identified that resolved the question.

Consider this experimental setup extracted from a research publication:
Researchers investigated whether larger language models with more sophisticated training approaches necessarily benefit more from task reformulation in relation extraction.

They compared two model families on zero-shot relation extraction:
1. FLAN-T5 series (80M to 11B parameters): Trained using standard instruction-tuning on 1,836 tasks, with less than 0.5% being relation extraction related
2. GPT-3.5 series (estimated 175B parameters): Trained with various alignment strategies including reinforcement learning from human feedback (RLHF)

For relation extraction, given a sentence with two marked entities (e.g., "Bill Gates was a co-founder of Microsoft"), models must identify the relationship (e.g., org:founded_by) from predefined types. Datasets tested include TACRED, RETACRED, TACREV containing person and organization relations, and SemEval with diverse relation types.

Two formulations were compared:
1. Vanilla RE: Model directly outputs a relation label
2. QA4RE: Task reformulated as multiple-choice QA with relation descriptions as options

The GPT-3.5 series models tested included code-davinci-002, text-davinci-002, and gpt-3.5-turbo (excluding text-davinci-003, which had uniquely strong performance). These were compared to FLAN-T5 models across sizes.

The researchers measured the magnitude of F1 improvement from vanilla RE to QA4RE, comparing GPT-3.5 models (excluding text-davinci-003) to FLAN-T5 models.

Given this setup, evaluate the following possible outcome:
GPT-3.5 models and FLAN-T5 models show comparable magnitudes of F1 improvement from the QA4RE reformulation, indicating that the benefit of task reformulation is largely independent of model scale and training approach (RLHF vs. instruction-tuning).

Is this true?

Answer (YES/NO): NO